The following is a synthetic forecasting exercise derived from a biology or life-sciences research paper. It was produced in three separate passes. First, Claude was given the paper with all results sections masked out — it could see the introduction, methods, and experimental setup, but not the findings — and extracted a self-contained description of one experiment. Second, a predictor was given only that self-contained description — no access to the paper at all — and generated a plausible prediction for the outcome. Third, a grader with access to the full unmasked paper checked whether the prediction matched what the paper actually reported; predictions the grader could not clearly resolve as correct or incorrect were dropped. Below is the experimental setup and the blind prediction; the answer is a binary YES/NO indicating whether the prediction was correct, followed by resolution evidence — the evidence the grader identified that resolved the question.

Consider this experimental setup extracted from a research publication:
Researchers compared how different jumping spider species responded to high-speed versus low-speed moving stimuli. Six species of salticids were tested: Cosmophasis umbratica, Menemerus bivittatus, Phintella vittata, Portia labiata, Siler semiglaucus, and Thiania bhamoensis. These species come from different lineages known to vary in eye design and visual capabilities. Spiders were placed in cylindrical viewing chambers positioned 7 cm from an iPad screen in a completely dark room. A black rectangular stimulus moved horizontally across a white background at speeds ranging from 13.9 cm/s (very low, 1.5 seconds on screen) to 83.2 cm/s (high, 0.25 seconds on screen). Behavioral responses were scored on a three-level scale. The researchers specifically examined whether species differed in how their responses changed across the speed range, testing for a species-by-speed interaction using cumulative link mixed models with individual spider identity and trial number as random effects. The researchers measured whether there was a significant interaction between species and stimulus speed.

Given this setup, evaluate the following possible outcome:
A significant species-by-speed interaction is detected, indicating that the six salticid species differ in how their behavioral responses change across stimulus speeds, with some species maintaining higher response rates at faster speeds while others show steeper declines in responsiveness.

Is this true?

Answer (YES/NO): YES